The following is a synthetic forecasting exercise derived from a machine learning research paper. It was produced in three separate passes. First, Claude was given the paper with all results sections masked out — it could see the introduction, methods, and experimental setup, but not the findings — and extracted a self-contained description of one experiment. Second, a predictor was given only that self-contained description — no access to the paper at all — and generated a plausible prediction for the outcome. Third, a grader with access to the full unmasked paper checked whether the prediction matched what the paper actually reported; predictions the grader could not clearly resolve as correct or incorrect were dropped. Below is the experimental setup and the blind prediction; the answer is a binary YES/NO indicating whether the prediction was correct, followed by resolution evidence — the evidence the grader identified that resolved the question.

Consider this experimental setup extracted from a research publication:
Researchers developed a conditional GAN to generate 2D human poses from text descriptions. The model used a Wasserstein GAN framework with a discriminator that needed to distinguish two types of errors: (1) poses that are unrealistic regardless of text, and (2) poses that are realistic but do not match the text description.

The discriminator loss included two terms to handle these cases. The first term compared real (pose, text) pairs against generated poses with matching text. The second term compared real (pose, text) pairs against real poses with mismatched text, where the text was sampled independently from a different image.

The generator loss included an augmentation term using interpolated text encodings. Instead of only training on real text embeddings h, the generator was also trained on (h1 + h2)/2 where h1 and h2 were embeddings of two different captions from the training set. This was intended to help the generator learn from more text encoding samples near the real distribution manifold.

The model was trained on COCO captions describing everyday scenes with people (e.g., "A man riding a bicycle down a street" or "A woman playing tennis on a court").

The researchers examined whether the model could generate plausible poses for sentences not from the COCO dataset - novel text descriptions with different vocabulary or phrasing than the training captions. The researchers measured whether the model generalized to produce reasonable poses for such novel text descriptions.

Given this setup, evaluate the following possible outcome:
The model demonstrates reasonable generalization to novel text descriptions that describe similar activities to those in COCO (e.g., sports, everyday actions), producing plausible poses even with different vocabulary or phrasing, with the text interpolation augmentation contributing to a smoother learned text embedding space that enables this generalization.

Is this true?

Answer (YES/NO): NO